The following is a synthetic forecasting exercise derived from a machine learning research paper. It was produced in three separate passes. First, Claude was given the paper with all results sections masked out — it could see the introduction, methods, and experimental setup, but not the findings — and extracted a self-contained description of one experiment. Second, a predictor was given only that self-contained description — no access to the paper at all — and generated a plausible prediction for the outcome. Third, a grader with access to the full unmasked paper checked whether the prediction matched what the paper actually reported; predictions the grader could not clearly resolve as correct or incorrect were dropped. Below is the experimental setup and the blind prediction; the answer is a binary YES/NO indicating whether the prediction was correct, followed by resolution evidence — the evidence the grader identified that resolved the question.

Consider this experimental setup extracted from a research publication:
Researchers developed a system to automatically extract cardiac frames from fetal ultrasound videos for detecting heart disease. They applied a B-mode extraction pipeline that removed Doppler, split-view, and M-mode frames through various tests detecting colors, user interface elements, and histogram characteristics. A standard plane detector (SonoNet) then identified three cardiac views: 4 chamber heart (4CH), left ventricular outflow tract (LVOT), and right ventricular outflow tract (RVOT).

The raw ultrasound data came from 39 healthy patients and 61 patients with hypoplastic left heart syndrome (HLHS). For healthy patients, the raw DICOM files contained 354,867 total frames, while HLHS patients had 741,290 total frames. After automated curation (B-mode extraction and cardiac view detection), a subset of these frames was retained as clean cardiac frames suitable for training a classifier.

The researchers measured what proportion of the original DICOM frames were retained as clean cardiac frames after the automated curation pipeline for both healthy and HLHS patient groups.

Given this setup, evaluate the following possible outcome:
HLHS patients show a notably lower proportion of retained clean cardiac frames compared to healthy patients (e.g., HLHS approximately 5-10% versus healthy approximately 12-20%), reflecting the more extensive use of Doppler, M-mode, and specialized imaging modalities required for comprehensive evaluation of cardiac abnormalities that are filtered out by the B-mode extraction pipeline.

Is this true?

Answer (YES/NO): NO